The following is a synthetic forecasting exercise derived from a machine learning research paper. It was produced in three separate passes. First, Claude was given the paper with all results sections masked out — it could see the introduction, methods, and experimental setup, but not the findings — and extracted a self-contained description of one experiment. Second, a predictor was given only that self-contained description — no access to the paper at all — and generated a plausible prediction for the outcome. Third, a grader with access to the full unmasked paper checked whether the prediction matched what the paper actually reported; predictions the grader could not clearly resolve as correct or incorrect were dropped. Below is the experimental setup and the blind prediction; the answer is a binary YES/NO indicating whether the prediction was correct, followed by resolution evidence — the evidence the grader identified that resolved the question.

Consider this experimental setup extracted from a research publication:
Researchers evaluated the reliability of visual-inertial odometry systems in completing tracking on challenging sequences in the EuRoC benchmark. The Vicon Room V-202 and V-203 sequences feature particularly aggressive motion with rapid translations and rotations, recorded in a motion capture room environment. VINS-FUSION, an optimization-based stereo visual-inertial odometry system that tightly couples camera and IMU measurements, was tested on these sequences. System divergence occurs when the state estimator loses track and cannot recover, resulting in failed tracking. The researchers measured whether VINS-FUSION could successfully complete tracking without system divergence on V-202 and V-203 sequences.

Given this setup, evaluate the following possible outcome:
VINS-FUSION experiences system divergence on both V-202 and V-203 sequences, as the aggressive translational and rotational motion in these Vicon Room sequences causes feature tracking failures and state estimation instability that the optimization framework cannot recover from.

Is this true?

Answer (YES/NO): NO